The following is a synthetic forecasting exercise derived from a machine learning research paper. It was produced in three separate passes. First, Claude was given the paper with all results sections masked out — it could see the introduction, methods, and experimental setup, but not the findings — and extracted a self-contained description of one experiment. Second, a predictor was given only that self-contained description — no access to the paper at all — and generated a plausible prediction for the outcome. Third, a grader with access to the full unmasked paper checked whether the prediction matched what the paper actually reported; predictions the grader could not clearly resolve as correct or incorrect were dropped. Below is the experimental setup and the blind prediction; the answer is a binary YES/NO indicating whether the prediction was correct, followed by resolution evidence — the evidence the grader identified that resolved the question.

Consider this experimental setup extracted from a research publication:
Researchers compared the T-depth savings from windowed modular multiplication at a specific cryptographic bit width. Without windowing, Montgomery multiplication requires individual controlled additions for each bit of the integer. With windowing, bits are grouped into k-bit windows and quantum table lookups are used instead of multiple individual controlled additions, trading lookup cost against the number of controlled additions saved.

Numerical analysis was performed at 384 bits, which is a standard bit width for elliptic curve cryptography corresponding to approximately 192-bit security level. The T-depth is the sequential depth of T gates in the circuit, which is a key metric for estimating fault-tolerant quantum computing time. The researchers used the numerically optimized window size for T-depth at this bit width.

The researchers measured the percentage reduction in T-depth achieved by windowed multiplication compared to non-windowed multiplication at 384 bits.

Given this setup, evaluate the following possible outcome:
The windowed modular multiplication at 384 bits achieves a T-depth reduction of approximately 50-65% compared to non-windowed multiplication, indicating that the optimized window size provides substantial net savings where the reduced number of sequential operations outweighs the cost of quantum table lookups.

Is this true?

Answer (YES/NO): NO